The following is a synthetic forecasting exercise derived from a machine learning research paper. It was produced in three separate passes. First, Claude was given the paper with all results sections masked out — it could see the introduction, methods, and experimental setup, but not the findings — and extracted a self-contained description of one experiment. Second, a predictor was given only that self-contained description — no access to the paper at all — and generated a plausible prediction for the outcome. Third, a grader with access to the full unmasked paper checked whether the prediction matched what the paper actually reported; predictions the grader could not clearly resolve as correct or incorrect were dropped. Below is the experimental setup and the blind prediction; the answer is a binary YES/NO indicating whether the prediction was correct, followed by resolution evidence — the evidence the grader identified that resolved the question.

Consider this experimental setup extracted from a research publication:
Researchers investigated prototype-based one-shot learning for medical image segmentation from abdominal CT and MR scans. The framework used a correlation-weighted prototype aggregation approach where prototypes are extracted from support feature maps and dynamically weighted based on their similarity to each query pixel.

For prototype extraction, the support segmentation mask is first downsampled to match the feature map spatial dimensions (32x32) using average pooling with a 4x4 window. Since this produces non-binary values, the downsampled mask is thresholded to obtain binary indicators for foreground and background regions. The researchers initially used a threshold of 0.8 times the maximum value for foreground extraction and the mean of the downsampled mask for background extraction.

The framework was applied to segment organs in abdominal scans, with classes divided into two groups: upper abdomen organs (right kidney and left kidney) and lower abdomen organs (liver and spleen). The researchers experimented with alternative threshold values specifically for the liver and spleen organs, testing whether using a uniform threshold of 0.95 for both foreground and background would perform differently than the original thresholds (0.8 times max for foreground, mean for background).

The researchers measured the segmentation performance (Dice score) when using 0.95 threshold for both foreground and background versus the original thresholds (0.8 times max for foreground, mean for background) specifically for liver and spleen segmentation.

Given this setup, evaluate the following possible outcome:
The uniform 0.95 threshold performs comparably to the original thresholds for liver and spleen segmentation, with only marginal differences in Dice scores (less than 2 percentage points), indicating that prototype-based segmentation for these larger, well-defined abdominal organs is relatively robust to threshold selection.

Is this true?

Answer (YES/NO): NO